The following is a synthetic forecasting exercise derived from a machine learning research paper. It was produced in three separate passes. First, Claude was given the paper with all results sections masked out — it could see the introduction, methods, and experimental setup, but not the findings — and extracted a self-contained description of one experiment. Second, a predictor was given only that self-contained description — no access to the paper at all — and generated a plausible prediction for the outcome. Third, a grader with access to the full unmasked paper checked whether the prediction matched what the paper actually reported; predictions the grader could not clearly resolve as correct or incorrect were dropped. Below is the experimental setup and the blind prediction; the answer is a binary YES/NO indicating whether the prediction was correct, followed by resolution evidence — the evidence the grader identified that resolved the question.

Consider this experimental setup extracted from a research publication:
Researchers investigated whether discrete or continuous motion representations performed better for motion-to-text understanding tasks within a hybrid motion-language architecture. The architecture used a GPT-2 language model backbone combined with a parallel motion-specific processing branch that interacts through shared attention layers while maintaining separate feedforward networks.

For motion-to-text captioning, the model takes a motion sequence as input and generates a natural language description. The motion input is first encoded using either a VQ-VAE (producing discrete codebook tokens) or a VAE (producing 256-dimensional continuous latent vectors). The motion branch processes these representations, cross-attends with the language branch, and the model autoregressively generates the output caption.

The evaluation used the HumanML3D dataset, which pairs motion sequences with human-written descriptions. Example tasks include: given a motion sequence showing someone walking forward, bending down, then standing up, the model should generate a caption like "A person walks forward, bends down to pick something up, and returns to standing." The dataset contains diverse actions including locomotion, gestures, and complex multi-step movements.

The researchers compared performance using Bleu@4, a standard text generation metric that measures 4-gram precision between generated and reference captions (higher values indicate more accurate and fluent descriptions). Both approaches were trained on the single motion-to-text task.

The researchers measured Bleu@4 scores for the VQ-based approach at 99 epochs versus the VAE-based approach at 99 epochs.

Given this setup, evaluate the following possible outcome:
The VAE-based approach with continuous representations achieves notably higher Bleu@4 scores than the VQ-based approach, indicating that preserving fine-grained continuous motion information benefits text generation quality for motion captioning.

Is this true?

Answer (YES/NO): YES